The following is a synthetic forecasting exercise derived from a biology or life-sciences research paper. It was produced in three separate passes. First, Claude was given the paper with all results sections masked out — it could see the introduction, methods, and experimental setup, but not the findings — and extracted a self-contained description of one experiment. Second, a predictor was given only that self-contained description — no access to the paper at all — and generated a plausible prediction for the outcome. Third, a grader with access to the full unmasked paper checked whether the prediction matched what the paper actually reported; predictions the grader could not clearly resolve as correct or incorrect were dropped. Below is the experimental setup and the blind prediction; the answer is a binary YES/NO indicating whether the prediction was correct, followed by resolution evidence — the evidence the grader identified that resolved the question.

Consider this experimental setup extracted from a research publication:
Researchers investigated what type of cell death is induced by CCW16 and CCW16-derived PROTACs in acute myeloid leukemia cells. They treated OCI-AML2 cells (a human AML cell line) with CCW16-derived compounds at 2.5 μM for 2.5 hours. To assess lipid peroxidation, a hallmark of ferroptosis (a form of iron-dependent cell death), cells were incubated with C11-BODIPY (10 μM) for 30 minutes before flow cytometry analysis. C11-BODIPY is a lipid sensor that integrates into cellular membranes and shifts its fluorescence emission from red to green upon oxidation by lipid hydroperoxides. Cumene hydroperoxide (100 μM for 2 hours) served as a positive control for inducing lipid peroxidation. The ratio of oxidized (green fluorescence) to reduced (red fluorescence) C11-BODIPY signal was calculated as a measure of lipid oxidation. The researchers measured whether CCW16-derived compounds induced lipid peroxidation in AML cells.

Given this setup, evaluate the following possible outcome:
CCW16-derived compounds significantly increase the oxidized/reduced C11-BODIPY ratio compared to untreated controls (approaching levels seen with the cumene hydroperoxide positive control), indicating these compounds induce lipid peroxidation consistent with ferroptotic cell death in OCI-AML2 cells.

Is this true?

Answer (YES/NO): YES